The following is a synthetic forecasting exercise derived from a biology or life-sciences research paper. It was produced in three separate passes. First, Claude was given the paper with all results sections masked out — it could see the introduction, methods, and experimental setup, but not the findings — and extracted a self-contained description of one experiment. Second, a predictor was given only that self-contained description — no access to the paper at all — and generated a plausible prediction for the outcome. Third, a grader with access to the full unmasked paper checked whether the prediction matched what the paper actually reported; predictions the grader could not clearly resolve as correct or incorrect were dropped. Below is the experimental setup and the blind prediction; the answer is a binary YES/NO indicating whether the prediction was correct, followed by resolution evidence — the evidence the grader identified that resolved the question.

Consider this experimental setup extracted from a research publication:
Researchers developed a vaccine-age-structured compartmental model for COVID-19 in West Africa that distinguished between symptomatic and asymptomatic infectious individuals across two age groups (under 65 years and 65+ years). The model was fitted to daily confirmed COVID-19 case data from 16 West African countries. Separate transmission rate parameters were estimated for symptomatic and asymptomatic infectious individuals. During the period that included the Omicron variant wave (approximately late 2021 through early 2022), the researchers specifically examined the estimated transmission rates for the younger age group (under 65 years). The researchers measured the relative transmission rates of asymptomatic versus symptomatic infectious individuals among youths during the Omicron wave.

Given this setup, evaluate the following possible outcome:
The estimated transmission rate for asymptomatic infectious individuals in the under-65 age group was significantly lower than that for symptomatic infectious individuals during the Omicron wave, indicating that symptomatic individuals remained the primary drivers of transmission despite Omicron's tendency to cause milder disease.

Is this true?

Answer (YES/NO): NO